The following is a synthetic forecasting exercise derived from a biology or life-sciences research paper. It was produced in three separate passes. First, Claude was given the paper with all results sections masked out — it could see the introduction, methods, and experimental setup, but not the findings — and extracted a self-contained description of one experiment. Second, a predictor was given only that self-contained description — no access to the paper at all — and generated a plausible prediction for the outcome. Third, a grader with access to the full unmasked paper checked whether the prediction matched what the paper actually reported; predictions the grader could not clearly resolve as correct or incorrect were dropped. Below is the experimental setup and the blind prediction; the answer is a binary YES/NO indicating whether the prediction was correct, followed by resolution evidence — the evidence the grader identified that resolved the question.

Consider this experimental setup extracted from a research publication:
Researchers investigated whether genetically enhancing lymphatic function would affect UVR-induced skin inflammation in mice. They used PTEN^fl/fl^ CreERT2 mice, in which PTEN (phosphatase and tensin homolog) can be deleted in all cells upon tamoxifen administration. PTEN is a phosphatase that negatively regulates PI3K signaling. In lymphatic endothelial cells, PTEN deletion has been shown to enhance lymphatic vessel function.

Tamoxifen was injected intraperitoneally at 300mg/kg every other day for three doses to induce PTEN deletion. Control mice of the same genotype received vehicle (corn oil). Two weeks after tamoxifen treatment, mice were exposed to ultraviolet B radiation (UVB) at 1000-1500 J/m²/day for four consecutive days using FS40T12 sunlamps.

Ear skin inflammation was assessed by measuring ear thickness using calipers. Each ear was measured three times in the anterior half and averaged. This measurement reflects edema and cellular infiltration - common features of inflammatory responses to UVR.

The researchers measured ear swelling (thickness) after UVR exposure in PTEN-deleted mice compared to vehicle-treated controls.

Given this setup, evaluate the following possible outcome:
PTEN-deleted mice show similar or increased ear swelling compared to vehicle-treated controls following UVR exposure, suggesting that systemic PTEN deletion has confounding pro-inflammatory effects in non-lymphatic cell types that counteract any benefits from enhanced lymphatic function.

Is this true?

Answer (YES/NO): NO